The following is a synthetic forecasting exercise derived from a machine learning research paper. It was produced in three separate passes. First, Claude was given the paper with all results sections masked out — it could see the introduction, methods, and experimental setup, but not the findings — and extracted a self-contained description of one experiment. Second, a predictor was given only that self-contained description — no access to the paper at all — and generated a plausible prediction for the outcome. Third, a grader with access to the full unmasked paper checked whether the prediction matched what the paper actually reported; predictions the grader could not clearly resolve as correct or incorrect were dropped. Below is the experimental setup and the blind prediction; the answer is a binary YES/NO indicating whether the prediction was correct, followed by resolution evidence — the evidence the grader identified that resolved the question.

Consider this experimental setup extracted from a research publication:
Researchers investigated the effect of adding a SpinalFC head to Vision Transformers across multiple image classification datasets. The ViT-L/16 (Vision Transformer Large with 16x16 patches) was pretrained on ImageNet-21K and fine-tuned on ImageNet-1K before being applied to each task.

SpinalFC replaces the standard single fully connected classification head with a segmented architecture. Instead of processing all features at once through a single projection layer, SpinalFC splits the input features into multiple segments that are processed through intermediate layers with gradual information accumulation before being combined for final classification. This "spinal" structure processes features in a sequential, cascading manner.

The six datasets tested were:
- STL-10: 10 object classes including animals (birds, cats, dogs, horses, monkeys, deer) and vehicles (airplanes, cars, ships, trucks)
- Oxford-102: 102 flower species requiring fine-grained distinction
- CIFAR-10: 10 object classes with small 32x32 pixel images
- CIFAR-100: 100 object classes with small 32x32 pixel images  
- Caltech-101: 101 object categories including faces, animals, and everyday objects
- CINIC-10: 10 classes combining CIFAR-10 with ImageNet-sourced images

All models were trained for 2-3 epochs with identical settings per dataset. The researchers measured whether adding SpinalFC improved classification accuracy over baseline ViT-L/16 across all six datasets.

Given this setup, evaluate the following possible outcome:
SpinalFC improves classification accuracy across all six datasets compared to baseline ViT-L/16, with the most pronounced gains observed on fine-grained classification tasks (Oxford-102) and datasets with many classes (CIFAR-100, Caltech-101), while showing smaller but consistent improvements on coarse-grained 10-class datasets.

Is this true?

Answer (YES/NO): NO